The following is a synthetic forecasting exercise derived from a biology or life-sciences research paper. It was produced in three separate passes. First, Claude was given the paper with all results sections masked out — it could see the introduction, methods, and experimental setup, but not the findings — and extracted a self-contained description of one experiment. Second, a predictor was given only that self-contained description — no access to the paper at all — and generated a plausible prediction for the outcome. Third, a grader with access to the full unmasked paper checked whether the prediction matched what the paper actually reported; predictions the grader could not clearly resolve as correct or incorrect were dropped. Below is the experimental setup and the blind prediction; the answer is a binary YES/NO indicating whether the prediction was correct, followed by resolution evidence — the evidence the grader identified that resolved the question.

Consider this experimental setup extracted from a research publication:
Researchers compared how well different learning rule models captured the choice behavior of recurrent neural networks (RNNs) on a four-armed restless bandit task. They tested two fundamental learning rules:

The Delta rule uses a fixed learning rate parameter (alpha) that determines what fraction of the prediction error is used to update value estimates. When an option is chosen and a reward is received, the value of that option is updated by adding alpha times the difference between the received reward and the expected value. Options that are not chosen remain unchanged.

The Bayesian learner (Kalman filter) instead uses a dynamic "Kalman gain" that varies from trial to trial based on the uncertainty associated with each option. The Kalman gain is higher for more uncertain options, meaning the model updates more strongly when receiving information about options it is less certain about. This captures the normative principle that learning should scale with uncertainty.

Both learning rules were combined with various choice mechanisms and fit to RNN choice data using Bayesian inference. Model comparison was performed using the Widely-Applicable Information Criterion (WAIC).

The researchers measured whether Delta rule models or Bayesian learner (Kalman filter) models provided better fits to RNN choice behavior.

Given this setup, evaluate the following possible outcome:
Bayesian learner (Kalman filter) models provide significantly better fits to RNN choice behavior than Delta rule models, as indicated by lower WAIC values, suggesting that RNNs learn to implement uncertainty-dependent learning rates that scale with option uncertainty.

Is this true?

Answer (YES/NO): YES